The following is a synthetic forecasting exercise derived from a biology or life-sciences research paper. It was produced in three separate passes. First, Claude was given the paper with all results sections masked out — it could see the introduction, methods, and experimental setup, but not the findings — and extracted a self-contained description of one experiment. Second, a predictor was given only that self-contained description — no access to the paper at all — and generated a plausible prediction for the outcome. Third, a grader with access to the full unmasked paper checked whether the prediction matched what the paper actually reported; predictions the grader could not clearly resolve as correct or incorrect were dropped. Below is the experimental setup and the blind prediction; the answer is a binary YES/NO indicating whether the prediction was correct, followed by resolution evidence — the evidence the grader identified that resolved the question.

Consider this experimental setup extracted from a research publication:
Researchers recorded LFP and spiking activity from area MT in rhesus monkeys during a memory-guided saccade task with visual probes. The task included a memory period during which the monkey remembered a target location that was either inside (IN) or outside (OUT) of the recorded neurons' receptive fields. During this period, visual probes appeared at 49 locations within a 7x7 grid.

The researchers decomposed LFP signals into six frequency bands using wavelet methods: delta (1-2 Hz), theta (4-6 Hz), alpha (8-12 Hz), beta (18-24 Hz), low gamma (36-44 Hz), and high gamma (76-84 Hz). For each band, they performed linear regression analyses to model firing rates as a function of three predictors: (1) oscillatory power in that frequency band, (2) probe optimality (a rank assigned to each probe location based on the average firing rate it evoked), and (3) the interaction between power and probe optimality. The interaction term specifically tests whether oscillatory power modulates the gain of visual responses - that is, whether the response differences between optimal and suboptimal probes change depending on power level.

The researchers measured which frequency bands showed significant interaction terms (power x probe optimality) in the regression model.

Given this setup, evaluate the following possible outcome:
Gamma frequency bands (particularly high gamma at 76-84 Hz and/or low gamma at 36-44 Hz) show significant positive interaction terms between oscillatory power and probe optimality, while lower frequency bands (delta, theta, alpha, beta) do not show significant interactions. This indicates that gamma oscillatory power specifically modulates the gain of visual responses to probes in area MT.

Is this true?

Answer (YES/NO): NO